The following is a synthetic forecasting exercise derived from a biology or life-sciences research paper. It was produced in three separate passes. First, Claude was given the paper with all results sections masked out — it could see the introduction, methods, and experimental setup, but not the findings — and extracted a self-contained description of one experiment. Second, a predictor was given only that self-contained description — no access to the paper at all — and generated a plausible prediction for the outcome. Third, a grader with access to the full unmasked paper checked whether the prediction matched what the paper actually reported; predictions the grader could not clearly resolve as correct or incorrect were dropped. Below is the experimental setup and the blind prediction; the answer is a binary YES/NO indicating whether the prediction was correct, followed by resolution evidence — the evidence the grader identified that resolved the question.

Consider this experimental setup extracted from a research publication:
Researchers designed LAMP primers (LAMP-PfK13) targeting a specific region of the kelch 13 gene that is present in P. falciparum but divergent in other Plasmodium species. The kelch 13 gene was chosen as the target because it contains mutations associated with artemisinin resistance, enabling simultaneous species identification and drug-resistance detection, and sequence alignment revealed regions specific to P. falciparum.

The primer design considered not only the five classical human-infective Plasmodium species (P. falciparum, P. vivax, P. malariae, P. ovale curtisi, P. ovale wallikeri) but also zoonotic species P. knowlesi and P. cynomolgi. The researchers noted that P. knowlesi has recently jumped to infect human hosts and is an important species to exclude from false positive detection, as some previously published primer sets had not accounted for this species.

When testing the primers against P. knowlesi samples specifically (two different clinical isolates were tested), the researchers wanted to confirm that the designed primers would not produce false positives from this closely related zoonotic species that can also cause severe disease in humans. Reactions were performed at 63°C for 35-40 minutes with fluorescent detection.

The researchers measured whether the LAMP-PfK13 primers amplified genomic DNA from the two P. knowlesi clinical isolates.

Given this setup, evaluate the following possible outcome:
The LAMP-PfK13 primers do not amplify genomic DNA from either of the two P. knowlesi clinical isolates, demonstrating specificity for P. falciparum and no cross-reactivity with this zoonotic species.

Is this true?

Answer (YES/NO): YES